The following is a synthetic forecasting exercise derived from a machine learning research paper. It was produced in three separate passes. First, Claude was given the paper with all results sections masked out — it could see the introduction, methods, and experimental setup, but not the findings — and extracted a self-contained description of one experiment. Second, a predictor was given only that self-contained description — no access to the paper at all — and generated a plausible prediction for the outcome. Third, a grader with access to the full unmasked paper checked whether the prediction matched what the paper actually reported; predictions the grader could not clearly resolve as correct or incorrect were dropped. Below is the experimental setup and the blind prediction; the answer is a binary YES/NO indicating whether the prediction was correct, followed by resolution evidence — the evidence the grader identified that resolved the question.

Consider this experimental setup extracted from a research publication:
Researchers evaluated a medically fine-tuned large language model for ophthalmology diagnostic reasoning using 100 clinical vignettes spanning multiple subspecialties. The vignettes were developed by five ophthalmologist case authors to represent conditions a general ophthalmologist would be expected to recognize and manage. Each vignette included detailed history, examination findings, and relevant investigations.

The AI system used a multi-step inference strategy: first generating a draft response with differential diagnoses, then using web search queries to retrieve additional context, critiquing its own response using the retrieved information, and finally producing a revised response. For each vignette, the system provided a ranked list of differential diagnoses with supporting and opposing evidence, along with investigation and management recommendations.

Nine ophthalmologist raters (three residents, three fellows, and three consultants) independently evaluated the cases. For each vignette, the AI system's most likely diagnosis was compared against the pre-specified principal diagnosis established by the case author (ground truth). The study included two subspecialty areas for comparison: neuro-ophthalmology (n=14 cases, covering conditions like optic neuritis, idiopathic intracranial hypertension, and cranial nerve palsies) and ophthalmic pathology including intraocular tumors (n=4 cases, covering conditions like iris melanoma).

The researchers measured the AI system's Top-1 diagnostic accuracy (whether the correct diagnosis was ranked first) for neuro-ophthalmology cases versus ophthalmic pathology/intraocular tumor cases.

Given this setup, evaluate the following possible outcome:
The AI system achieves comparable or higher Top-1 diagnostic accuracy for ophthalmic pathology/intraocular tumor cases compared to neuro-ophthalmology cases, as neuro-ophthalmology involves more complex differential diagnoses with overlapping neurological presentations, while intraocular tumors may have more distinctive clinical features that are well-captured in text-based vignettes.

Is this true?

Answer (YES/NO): NO